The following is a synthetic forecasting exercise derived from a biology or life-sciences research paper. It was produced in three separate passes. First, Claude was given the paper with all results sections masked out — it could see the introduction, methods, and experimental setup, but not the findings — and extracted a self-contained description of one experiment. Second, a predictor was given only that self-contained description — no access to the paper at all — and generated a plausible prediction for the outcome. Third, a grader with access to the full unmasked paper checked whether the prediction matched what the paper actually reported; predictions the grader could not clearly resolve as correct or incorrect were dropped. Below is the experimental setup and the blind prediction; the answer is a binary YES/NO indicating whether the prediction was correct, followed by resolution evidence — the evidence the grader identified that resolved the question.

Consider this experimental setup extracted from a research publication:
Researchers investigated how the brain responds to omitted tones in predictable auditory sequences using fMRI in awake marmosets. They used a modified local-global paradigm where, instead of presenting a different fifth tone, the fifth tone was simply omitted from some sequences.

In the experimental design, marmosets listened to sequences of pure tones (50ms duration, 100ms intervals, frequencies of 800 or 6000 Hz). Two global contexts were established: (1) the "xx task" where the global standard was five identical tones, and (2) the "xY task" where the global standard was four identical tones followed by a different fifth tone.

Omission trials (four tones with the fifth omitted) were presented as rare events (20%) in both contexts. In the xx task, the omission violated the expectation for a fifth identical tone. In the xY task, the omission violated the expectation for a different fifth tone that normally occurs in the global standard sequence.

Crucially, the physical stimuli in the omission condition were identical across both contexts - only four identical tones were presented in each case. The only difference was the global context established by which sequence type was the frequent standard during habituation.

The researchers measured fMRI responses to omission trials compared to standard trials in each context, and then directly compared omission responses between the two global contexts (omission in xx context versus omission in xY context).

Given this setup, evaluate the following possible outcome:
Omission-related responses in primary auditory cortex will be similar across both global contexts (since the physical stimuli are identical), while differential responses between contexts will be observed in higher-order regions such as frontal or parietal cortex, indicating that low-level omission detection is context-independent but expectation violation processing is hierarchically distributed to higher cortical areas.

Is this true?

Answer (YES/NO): NO